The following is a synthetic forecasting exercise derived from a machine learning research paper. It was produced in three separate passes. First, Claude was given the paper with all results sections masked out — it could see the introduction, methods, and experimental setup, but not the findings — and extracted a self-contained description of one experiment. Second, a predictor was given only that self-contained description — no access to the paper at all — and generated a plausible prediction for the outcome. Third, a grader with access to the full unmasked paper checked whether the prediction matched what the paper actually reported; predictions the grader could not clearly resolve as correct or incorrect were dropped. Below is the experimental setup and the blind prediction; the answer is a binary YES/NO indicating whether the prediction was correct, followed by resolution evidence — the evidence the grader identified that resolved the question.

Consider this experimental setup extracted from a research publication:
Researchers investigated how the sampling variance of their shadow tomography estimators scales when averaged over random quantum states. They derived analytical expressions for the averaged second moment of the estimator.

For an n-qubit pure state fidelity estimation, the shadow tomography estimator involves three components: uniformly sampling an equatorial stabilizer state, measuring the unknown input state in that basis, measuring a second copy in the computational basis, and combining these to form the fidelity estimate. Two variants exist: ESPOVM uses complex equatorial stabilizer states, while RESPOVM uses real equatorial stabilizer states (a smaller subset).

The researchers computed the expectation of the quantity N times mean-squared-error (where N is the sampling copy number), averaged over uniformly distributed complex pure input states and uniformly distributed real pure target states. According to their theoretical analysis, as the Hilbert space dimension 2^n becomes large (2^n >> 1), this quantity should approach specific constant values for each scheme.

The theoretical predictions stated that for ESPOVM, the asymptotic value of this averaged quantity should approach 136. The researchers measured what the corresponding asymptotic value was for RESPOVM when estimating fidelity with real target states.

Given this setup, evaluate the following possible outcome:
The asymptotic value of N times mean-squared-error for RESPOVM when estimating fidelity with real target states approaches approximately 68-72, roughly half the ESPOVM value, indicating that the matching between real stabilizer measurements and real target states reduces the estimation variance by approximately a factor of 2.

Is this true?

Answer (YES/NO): YES